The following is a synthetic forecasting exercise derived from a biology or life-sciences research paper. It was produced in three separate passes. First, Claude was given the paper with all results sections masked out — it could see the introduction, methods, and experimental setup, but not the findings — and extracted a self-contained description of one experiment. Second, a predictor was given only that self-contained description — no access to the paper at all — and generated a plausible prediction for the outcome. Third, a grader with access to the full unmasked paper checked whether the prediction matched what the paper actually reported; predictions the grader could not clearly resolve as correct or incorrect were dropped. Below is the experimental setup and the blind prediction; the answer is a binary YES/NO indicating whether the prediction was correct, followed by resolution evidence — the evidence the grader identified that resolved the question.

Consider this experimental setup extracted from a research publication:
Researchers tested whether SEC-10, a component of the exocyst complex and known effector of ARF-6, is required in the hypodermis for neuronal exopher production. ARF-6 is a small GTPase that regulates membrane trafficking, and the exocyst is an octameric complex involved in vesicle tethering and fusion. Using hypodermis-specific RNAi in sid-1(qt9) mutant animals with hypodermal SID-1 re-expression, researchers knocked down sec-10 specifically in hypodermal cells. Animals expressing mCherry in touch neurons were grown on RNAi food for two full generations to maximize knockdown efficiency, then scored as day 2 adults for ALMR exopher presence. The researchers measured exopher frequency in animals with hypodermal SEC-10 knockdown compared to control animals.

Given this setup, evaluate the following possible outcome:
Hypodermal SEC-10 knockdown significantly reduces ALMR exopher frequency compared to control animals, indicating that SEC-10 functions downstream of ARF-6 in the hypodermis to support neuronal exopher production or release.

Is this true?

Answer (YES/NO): YES